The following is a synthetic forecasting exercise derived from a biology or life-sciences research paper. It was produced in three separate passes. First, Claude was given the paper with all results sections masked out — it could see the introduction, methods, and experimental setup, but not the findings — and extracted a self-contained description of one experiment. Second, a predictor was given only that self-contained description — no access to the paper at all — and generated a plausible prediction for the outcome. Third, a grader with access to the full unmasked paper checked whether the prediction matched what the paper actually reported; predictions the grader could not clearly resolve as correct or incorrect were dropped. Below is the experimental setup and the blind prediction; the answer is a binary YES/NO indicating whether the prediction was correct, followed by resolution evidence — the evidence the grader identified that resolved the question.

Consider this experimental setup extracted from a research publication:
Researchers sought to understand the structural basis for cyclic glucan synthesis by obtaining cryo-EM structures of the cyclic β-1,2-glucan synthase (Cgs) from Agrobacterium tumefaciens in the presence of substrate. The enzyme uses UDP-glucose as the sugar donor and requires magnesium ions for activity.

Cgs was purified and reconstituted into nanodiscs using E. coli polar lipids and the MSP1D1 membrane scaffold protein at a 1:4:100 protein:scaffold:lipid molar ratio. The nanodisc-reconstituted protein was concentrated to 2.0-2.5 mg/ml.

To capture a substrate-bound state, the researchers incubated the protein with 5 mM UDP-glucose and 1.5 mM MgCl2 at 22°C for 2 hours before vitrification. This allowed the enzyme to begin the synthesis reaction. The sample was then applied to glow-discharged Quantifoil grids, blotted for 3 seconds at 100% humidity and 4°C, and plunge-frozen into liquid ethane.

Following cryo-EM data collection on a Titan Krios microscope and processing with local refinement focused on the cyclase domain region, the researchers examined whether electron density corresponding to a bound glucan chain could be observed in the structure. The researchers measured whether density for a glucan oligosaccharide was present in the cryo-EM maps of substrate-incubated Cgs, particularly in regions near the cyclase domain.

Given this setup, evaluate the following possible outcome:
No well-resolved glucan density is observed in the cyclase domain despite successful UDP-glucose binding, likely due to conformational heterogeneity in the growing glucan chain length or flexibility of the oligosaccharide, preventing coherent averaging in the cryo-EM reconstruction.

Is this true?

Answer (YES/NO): NO